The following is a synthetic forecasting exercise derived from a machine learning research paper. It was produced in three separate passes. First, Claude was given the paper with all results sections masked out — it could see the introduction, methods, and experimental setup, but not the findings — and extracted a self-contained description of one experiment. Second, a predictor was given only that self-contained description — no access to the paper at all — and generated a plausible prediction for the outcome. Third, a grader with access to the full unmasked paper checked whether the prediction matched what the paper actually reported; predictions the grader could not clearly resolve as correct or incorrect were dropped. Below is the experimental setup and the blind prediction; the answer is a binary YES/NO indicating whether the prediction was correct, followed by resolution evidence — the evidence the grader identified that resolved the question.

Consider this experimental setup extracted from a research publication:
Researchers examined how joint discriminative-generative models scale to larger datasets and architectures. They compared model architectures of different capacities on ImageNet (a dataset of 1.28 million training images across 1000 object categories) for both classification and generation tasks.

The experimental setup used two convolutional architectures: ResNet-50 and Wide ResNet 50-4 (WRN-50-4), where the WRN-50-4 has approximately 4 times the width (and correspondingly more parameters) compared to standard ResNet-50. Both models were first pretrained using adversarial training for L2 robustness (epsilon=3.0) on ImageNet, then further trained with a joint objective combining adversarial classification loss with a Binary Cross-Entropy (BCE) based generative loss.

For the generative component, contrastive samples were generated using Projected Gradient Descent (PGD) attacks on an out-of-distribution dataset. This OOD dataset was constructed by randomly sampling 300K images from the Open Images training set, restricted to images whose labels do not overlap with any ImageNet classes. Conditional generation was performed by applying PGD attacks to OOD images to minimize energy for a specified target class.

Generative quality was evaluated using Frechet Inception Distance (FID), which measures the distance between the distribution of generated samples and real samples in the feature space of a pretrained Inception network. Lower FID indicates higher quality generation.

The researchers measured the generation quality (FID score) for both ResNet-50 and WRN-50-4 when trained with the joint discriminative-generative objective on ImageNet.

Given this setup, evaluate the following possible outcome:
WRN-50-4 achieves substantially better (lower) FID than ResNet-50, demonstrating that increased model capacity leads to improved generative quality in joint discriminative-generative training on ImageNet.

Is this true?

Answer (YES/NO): NO